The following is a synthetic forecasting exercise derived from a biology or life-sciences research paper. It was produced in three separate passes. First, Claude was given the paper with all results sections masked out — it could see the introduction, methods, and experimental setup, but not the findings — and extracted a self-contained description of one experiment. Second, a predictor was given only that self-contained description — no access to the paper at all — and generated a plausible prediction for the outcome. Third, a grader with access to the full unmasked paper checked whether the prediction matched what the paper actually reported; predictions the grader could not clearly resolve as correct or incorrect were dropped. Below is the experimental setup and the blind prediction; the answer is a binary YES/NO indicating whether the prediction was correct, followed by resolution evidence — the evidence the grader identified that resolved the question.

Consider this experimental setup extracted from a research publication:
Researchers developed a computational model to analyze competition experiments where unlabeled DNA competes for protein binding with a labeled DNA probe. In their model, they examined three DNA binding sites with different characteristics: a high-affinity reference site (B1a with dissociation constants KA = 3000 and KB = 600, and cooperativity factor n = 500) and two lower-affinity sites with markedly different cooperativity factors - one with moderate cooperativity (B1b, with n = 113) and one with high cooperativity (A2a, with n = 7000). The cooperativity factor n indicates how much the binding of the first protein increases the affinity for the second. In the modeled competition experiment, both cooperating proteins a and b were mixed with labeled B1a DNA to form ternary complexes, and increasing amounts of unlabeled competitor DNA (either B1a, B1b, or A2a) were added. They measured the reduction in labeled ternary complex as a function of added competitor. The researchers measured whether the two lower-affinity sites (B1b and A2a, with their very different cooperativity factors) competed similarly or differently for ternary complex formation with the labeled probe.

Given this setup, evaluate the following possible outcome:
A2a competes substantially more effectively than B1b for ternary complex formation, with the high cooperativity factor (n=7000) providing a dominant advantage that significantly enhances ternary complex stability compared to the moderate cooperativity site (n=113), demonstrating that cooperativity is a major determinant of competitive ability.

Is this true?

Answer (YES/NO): NO